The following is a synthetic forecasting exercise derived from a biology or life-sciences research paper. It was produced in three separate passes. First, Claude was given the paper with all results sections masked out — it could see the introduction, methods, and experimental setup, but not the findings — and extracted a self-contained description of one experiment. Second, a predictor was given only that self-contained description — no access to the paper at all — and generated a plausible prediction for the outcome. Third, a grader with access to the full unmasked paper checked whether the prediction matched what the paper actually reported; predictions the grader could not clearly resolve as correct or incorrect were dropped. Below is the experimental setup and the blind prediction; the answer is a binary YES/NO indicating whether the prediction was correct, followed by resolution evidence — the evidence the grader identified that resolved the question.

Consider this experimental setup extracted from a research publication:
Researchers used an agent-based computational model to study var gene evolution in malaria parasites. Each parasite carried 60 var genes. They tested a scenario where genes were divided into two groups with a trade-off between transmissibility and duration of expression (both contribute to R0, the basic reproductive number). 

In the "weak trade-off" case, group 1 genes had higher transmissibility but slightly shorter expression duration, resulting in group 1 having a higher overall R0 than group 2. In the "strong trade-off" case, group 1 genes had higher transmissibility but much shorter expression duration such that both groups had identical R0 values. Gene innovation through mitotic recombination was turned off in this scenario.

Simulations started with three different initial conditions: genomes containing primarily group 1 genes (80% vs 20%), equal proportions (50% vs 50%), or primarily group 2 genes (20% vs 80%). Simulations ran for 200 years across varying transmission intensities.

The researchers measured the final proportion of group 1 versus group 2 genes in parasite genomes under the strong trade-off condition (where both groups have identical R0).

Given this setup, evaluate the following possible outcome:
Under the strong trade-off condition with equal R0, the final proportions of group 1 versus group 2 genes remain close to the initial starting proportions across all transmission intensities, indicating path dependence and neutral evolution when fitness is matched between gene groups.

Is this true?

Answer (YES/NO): YES